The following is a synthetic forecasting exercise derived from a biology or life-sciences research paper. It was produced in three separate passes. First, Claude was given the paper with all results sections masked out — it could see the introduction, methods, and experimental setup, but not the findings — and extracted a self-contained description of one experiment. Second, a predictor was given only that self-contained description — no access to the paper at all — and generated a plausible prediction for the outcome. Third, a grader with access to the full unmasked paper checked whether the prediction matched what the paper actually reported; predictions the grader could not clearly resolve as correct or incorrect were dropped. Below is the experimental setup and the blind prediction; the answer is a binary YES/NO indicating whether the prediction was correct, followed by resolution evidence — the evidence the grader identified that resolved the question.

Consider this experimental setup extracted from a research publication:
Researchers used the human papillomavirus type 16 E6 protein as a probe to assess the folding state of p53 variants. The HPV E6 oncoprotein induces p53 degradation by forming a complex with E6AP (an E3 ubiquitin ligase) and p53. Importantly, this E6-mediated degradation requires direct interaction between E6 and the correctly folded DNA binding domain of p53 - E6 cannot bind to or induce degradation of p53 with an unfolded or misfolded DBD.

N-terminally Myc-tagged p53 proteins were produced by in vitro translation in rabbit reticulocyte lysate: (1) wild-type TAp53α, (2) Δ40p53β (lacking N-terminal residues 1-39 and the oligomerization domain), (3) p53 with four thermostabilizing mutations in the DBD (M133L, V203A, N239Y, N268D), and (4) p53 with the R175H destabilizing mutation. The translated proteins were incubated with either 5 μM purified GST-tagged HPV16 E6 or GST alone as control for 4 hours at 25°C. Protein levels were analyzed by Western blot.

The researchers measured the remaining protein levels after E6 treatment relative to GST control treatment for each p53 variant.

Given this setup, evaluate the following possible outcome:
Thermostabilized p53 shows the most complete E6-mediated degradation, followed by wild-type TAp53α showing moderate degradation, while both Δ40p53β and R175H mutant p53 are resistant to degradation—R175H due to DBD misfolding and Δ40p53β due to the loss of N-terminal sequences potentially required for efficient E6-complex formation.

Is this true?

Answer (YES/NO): NO